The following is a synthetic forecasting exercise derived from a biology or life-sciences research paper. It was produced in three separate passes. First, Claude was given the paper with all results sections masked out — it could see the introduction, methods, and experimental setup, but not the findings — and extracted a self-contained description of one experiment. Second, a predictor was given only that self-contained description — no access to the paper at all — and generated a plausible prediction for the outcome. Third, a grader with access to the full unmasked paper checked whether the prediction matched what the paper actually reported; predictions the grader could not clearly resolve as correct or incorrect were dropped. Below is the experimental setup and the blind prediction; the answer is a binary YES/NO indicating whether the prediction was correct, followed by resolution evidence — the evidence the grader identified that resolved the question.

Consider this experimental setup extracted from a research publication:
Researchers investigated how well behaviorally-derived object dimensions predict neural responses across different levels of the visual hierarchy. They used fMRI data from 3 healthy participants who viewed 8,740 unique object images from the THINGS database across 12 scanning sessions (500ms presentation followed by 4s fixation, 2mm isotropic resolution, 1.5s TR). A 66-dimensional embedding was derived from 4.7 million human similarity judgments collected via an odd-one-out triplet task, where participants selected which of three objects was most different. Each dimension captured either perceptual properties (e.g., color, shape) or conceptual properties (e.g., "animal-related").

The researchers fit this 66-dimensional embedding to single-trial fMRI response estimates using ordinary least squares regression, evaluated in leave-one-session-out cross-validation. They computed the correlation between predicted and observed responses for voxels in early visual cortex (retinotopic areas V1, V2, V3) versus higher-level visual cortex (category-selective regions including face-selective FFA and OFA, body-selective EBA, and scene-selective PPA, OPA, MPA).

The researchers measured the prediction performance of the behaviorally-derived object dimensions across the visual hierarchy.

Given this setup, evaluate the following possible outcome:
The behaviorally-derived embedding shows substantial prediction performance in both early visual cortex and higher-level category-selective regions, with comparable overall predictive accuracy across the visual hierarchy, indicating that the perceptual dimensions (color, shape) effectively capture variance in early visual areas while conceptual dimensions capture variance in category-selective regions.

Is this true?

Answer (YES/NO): NO